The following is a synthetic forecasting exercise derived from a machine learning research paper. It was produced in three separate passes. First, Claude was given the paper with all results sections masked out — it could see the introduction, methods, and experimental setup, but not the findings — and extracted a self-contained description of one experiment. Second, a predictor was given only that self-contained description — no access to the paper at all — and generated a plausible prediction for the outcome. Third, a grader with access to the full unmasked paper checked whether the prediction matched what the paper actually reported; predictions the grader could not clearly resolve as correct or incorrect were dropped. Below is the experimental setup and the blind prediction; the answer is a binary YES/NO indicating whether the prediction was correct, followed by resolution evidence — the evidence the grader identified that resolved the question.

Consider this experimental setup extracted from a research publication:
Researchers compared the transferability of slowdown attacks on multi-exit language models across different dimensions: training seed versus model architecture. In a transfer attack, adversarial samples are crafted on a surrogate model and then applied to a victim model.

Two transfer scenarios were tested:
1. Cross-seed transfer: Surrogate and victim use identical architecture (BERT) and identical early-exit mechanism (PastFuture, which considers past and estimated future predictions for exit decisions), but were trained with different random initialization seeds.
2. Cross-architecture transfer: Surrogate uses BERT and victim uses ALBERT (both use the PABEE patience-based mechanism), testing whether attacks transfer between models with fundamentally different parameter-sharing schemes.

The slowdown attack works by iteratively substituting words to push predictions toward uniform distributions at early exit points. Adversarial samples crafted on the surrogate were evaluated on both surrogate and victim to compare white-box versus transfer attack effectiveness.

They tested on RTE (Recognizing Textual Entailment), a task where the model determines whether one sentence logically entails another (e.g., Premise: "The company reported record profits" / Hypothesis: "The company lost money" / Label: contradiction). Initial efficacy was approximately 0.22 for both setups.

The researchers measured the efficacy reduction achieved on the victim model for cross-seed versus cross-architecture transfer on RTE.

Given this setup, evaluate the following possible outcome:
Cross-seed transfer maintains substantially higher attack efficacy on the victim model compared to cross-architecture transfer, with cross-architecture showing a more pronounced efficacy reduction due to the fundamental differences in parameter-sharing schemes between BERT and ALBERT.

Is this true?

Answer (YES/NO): NO